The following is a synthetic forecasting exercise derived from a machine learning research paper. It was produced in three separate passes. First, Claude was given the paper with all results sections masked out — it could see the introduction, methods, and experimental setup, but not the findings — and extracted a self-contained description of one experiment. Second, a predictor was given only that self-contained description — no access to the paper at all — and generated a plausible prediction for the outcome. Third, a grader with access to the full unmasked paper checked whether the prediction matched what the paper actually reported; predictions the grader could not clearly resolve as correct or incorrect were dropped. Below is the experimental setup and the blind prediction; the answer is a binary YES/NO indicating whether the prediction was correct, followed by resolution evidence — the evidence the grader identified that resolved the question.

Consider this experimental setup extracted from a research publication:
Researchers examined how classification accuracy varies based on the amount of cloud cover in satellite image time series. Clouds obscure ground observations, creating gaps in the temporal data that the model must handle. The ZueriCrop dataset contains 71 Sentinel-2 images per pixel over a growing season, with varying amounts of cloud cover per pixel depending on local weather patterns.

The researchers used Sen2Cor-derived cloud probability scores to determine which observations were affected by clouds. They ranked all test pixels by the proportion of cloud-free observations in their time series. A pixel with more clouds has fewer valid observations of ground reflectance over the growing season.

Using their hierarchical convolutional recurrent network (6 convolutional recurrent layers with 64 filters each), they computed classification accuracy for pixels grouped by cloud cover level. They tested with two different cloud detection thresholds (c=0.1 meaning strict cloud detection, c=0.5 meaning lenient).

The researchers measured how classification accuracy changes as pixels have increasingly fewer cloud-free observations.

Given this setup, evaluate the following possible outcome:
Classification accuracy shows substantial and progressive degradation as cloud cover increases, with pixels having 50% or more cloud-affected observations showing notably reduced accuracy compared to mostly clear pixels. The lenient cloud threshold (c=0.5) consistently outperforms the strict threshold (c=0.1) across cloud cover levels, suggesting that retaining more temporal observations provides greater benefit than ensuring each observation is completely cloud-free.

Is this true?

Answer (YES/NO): NO